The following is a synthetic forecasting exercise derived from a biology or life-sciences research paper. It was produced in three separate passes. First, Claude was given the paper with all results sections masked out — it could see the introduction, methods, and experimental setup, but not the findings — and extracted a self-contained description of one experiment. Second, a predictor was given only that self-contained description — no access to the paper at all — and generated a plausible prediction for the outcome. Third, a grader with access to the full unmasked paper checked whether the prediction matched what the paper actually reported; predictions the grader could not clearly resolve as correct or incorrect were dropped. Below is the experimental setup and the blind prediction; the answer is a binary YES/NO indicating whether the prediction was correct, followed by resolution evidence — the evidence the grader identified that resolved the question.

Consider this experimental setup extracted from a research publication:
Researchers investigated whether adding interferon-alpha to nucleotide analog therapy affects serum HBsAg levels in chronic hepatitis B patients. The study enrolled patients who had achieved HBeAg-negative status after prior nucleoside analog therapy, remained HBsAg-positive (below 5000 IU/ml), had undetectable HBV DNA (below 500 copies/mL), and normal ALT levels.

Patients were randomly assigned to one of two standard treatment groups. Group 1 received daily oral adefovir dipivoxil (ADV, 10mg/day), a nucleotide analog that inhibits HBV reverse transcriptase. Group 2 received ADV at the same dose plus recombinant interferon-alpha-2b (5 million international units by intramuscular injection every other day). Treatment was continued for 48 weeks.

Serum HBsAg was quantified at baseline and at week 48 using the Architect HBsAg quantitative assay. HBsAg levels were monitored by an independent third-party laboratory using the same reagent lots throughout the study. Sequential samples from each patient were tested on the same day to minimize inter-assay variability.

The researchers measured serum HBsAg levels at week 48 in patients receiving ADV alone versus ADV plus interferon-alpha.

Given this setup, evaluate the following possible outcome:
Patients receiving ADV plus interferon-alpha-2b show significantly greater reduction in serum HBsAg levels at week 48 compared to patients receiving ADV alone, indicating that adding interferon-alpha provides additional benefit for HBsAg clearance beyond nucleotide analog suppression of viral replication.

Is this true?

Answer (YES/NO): YES